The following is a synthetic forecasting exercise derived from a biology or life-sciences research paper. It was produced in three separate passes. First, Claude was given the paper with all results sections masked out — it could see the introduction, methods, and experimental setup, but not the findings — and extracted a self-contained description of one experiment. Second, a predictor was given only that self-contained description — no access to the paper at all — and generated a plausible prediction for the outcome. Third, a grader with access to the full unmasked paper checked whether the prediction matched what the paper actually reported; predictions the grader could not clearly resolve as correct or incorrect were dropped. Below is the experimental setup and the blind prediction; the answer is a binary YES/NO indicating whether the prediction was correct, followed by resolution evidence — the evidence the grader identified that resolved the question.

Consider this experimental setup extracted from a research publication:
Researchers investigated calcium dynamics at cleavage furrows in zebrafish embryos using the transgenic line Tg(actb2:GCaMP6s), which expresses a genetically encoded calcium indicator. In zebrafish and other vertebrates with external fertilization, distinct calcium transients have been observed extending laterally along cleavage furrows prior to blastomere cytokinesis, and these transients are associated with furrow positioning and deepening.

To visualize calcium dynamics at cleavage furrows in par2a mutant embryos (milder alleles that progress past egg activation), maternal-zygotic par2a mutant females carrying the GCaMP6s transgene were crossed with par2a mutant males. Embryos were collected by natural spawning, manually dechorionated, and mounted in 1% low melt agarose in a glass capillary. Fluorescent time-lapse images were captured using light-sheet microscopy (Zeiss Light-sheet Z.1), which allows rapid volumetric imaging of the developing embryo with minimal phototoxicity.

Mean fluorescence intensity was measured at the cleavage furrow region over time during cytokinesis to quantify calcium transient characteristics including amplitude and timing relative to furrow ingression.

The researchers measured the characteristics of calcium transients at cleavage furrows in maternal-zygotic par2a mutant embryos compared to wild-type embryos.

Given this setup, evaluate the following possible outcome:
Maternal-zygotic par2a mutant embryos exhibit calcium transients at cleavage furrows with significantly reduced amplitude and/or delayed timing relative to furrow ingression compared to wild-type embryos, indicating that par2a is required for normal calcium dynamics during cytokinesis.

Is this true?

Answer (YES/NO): YES